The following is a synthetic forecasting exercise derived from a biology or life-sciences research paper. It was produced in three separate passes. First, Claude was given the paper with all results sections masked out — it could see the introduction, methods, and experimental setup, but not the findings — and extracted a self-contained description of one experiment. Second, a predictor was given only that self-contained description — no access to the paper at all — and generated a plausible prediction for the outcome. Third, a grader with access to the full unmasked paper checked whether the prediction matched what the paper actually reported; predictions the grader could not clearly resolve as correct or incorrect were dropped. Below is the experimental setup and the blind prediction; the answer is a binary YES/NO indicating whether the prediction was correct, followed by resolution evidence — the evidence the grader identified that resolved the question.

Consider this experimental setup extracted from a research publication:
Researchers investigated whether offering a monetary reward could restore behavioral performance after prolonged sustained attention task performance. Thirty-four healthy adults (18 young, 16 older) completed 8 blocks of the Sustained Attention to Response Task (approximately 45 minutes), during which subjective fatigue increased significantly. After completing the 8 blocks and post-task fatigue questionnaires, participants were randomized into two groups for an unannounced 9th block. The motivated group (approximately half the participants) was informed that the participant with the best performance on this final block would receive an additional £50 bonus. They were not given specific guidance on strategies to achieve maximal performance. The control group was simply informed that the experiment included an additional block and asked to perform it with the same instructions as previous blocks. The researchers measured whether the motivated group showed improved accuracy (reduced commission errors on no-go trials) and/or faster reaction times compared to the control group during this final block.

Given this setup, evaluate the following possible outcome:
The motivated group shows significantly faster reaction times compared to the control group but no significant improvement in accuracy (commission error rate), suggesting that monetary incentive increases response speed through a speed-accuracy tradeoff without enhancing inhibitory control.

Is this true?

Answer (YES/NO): NO